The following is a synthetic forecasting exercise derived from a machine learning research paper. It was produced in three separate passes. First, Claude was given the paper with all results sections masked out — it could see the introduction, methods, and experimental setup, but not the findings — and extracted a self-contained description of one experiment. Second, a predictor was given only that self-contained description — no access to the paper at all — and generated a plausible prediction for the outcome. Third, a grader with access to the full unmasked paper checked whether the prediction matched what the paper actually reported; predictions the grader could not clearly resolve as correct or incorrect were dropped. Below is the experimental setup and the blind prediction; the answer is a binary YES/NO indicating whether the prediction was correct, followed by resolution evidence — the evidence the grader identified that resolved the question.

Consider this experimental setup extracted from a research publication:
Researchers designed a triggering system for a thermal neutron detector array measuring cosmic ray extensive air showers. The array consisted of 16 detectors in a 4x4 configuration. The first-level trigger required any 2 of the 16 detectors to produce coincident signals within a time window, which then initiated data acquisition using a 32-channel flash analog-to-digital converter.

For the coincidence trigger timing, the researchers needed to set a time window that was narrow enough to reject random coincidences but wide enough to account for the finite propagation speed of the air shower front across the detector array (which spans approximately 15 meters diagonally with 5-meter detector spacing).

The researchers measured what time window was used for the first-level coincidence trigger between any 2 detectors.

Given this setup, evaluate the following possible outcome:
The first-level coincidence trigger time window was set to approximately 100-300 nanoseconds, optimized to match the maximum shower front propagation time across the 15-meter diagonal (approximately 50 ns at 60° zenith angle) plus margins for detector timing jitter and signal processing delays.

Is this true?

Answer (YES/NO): NO